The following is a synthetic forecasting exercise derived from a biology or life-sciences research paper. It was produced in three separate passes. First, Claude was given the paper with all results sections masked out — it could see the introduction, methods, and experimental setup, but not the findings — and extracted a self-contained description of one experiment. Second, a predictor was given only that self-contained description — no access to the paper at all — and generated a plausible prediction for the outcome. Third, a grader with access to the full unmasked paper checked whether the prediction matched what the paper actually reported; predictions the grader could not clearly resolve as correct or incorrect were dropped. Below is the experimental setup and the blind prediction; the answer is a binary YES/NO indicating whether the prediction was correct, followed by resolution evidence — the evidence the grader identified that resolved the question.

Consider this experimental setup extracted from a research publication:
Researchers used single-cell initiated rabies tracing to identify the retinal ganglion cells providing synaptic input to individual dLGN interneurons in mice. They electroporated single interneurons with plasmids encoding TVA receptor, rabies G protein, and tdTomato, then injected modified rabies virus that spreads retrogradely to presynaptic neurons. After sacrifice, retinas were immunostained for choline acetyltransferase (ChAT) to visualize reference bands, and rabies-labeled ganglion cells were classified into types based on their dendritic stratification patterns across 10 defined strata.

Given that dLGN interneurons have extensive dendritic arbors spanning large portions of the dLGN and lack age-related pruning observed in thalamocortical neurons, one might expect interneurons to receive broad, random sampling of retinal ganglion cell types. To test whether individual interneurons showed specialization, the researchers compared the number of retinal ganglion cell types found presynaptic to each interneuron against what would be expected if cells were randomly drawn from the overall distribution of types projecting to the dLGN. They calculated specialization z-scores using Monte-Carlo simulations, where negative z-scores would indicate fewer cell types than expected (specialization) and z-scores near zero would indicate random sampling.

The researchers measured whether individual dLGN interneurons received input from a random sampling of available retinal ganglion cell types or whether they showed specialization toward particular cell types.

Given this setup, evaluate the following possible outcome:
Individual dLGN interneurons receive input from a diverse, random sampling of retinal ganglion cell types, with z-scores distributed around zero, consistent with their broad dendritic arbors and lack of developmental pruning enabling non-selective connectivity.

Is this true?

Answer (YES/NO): NO